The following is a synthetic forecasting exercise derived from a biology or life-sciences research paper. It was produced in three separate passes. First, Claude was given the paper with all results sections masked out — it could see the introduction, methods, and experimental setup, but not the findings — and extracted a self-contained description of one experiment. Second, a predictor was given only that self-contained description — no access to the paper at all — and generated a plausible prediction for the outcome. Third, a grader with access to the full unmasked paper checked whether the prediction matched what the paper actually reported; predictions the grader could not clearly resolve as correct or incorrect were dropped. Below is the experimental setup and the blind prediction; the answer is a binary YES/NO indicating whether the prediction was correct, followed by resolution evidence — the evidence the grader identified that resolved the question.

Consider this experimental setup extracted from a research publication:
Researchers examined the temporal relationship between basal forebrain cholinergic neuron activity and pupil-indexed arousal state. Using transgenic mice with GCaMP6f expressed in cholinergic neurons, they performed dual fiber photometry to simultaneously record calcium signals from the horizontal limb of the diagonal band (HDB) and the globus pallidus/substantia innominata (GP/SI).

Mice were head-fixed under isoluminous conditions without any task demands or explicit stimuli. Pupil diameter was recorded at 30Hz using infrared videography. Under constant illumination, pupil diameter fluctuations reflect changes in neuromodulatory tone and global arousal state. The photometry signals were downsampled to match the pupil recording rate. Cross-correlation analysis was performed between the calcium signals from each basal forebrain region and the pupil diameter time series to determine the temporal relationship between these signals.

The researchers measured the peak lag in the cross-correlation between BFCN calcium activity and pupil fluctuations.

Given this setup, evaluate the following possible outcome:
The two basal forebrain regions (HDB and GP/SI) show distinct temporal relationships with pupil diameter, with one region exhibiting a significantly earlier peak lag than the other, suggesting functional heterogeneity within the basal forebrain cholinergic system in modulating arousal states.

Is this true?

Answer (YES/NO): NO